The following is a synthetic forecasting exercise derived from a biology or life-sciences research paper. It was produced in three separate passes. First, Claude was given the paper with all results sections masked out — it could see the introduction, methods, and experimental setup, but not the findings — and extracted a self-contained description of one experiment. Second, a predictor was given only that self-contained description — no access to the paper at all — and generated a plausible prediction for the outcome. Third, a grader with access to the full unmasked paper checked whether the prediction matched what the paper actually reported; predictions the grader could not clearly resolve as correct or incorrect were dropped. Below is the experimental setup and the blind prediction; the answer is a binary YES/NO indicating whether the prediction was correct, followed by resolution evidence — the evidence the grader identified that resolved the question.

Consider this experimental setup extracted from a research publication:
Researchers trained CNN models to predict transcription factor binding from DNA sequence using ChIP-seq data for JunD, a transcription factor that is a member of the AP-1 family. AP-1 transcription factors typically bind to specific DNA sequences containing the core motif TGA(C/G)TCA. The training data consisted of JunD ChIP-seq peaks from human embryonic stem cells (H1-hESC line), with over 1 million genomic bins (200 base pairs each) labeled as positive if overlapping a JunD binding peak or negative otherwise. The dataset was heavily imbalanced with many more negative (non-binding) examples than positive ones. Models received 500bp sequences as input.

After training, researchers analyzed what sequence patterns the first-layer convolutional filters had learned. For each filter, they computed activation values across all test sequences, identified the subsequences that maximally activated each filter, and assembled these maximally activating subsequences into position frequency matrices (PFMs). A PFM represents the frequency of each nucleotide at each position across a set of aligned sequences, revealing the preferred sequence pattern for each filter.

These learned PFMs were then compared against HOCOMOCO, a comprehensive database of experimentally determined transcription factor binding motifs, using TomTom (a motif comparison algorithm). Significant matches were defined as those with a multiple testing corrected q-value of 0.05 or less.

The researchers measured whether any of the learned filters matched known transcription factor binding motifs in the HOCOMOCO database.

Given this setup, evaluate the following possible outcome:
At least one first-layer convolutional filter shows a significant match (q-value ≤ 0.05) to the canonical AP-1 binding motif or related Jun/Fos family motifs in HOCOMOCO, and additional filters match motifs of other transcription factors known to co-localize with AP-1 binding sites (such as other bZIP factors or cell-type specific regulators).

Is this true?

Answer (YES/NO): NO